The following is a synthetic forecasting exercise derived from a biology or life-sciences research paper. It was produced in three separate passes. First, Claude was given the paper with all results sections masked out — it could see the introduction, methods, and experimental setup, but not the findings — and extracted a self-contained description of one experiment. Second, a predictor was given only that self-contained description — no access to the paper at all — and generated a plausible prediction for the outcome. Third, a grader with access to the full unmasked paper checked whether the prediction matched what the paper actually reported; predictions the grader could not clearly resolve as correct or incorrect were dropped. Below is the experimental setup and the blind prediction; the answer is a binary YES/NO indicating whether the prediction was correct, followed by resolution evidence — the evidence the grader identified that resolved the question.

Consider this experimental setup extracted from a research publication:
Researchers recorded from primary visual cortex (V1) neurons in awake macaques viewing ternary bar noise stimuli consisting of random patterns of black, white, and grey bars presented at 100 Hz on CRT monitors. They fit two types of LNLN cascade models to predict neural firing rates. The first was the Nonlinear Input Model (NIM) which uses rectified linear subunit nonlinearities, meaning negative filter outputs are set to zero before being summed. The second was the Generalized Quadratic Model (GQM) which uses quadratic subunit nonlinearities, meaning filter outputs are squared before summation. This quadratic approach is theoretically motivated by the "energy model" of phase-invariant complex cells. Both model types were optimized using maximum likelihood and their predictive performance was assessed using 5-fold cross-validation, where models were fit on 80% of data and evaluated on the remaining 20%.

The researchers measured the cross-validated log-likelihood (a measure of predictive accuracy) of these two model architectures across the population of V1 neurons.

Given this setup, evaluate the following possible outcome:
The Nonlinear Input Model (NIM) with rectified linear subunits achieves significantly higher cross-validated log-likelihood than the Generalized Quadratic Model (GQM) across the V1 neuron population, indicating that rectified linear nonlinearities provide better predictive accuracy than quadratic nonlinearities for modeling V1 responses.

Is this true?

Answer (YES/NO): YES